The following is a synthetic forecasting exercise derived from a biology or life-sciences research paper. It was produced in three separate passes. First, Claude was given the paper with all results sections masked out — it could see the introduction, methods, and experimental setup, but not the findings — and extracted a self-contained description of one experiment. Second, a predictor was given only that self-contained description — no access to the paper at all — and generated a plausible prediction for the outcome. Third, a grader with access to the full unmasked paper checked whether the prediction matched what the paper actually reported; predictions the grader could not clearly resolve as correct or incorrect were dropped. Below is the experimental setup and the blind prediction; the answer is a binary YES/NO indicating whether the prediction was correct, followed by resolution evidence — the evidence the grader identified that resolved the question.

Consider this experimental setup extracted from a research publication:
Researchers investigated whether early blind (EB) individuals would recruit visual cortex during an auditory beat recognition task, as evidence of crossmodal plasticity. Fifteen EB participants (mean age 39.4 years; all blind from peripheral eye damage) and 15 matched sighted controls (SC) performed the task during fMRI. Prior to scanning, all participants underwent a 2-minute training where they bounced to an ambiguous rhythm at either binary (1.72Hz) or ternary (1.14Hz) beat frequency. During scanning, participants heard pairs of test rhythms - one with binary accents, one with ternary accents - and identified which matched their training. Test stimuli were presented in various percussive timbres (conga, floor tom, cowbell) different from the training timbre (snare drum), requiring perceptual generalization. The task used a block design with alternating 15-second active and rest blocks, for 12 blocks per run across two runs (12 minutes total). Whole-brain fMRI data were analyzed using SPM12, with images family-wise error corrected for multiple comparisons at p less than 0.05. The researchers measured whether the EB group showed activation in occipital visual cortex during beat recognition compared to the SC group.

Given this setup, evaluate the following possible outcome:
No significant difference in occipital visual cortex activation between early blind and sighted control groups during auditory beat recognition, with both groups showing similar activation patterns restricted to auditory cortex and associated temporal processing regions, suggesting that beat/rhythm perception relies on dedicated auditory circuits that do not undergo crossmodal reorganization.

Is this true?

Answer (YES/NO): NO